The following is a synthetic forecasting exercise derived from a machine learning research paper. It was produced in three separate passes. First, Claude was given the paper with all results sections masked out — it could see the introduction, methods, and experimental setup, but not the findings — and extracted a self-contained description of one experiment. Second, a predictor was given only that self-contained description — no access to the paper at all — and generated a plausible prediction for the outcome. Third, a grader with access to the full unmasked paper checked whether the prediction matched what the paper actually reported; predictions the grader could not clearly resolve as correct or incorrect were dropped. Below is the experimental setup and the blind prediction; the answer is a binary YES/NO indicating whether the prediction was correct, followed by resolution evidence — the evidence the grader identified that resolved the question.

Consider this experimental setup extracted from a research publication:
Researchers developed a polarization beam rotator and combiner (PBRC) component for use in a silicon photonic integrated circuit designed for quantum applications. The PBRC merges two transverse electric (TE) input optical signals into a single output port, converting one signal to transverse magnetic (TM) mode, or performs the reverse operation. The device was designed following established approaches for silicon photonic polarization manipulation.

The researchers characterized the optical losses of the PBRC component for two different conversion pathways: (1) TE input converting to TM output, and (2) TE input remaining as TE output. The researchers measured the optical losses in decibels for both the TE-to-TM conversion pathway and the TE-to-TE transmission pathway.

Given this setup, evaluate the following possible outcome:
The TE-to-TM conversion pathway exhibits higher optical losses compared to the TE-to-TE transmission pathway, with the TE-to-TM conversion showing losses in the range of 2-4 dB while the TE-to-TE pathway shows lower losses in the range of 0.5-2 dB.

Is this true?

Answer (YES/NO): NO